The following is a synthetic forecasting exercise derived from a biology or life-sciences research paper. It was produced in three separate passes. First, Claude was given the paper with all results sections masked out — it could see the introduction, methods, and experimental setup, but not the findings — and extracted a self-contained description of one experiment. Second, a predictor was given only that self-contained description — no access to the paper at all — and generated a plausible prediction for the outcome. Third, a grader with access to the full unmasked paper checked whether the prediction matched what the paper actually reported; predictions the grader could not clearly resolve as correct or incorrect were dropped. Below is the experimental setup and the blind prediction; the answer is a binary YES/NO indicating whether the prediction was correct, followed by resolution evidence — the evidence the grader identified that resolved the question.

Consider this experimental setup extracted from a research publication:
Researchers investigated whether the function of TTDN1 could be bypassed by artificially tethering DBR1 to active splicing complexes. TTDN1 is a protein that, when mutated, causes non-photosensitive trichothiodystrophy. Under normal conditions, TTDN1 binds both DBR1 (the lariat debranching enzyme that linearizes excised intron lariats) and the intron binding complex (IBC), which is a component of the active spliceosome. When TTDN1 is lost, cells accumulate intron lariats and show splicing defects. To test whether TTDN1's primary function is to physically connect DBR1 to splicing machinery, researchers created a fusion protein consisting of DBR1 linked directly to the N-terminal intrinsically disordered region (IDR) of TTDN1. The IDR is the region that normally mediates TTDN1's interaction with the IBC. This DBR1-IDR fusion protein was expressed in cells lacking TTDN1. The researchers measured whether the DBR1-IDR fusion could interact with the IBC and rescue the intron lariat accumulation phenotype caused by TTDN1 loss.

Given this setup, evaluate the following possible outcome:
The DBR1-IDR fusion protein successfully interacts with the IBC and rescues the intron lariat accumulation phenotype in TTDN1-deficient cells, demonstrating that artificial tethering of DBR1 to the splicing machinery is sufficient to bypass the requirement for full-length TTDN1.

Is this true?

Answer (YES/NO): YES